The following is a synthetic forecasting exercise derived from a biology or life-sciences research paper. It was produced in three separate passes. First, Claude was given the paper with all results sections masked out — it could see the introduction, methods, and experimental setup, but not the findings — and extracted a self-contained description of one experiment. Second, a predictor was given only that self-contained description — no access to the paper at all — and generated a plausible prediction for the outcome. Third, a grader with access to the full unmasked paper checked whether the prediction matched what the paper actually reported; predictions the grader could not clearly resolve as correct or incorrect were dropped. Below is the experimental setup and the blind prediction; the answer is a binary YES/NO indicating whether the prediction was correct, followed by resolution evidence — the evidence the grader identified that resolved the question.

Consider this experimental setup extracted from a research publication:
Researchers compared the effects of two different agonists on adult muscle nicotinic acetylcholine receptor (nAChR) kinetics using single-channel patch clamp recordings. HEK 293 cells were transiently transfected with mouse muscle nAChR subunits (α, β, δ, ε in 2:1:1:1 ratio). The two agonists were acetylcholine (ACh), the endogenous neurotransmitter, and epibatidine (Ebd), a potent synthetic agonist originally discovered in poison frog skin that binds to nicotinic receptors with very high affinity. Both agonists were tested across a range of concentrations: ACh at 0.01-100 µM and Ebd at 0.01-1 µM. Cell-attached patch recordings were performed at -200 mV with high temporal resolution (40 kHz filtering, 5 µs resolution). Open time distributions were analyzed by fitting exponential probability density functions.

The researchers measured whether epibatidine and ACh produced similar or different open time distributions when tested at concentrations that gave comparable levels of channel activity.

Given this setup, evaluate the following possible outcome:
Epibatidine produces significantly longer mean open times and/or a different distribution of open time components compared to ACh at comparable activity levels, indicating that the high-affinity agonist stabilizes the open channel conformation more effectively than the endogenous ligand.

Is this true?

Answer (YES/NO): NO